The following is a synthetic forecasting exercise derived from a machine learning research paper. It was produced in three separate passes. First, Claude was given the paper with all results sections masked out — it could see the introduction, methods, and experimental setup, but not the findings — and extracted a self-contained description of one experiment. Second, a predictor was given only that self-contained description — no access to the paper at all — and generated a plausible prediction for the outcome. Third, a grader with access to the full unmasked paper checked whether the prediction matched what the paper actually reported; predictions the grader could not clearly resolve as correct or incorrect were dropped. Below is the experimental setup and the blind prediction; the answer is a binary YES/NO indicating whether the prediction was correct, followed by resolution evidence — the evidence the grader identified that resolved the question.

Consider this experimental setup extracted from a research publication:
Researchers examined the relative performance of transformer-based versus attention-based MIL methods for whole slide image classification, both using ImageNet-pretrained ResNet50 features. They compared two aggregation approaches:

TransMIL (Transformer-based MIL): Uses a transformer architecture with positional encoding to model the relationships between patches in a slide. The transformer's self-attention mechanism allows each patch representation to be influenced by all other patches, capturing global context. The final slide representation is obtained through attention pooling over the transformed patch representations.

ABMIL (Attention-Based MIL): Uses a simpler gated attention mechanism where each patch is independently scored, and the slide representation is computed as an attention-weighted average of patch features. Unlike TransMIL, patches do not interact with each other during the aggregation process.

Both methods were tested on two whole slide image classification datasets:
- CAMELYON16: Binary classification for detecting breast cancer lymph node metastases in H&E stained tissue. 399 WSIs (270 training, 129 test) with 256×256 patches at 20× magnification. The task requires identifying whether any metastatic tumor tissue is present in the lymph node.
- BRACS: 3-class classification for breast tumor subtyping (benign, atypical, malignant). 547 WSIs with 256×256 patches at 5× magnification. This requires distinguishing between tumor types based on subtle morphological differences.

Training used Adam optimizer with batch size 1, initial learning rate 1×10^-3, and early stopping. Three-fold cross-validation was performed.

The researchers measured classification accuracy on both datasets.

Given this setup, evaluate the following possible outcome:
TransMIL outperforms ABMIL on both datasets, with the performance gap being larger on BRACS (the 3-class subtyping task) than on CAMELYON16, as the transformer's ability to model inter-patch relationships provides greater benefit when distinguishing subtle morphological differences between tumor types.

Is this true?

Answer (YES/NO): YES